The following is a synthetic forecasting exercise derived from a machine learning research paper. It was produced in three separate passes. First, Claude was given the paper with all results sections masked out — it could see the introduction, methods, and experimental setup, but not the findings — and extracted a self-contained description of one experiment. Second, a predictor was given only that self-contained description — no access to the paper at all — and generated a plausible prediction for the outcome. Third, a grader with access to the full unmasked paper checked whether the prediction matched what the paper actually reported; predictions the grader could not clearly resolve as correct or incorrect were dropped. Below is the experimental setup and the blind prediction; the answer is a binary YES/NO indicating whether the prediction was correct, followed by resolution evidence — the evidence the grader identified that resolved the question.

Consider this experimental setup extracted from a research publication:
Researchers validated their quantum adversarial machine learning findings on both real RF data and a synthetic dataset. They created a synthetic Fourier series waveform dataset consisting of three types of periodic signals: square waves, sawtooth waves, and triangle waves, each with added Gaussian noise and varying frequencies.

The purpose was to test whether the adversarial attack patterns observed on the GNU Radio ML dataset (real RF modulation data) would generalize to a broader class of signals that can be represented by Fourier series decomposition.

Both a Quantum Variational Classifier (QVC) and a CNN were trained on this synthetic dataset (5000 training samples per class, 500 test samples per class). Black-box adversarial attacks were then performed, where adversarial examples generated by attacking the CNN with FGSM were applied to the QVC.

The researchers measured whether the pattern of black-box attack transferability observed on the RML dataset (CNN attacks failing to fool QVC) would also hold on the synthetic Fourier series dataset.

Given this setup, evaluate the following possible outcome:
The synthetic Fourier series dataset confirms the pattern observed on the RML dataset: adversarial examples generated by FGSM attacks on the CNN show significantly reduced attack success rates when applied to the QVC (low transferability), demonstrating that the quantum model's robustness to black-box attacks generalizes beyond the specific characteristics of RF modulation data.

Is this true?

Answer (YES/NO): YES